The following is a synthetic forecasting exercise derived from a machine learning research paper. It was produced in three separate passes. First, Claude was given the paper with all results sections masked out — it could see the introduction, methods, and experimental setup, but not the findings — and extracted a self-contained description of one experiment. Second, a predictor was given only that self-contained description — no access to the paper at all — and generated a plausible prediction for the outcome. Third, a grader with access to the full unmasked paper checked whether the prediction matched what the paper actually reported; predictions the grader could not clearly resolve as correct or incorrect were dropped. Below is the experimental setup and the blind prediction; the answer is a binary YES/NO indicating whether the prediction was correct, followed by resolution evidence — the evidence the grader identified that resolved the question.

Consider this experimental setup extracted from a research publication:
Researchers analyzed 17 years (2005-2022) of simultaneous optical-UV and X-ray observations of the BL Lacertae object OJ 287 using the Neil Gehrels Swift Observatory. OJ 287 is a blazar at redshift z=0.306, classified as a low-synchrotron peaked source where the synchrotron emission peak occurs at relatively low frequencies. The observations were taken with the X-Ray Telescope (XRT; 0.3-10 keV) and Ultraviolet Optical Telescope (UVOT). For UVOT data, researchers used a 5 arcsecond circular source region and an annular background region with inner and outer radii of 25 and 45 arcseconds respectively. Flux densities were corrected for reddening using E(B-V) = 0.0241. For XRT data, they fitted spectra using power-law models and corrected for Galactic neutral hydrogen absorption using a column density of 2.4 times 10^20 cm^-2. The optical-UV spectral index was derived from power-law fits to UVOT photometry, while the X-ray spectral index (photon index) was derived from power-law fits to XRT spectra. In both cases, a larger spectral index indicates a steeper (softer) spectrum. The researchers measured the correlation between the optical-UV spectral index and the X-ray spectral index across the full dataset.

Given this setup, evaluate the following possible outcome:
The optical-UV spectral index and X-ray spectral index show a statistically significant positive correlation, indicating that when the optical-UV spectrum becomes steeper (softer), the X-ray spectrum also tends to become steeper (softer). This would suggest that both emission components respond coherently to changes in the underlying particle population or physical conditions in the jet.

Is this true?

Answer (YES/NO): NO